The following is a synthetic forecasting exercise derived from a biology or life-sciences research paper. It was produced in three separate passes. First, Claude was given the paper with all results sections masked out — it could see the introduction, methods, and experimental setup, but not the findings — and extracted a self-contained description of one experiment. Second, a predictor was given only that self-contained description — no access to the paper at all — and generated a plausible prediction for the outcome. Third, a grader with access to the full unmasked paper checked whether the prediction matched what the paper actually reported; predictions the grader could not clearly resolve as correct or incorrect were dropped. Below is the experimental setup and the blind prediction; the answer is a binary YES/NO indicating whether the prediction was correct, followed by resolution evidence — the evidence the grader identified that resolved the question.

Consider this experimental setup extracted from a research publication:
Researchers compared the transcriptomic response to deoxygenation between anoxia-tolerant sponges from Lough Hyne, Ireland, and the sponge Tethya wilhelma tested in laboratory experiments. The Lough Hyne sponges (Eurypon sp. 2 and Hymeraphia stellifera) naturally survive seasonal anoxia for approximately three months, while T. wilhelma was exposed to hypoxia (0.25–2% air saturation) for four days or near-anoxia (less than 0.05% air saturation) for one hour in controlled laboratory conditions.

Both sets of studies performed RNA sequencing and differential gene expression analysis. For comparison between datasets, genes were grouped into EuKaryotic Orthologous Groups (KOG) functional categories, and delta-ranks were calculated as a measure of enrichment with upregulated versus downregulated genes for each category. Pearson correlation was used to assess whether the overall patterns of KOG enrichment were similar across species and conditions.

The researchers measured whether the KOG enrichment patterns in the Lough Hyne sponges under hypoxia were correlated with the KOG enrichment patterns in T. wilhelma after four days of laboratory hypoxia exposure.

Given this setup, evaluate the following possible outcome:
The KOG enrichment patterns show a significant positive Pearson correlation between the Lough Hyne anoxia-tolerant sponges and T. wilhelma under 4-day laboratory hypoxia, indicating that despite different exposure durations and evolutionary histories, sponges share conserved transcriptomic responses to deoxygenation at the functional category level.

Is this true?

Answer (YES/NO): NO